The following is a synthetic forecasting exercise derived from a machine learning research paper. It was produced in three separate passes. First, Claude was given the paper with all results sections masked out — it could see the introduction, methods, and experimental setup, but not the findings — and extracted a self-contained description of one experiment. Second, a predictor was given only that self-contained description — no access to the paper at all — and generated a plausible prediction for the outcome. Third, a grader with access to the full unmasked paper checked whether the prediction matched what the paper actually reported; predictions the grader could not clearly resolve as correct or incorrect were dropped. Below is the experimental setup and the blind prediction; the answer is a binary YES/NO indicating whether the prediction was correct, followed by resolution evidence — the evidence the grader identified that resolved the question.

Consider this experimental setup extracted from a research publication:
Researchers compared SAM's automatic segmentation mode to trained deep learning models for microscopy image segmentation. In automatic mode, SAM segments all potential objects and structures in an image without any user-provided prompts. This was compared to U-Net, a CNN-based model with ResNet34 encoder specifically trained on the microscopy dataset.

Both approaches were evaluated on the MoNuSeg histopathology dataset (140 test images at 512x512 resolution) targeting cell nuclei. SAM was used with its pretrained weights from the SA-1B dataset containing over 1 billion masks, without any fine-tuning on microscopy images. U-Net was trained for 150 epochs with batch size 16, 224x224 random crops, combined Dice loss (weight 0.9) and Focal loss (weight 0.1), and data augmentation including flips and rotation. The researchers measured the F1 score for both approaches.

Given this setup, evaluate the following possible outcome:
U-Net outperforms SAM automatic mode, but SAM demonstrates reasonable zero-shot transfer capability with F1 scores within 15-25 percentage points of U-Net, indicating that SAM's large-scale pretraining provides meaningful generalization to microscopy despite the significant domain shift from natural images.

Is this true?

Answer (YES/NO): NO